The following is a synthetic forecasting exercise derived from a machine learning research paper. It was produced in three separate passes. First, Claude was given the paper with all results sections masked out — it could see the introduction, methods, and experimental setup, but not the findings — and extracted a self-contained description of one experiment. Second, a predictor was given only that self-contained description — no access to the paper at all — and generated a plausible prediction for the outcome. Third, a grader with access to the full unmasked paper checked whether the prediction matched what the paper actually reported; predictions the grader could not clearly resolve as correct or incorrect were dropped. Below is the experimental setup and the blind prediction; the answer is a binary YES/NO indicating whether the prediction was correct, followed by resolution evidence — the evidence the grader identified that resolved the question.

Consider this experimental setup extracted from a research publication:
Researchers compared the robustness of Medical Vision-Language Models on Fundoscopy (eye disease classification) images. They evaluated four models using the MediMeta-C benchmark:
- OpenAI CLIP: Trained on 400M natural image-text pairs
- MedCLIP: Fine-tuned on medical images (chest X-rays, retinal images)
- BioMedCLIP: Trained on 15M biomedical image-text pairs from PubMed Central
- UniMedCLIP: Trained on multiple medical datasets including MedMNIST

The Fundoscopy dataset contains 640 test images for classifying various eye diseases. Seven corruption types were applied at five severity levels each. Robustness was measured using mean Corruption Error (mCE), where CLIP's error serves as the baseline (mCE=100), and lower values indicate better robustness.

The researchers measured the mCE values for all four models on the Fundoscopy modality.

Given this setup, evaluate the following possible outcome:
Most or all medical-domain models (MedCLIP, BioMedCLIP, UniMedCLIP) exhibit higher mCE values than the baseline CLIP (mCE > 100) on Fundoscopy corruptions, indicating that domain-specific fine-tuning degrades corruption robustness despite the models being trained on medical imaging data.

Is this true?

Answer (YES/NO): YES